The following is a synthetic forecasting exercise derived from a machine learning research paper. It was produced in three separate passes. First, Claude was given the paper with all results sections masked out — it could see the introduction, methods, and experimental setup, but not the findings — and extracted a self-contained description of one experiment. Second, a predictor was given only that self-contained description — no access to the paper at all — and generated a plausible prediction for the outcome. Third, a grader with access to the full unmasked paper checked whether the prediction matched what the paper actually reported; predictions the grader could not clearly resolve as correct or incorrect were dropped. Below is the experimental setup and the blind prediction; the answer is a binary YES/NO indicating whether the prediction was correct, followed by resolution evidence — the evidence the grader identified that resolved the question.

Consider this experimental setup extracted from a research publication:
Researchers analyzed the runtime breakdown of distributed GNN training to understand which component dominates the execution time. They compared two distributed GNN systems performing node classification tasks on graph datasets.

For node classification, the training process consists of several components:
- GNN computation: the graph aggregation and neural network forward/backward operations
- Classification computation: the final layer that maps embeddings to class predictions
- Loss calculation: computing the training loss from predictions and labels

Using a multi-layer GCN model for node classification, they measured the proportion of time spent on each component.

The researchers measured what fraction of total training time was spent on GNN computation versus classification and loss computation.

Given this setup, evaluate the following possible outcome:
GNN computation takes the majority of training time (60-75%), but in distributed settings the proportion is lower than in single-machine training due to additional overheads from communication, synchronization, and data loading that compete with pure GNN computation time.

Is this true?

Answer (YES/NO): NO